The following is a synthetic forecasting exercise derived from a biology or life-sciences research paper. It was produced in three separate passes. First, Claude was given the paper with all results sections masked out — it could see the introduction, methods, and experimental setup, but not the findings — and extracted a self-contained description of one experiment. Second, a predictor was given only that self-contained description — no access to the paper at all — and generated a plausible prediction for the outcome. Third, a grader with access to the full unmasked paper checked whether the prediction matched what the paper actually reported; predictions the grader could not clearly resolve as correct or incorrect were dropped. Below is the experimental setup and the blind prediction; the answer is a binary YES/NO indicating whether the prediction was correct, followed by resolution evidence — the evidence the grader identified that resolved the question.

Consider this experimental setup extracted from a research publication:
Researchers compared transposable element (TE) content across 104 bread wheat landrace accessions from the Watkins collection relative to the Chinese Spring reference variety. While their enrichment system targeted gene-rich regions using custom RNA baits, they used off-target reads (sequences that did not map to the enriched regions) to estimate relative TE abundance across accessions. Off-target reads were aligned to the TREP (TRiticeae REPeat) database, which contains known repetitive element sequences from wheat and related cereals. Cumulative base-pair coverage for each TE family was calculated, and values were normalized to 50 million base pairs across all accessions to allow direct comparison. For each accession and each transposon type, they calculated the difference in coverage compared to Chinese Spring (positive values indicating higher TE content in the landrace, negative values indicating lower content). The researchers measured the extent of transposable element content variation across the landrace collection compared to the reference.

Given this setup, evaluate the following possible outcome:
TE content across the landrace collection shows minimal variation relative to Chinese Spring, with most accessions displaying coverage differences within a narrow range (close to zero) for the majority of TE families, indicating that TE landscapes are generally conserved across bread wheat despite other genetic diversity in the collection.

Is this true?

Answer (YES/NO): NO